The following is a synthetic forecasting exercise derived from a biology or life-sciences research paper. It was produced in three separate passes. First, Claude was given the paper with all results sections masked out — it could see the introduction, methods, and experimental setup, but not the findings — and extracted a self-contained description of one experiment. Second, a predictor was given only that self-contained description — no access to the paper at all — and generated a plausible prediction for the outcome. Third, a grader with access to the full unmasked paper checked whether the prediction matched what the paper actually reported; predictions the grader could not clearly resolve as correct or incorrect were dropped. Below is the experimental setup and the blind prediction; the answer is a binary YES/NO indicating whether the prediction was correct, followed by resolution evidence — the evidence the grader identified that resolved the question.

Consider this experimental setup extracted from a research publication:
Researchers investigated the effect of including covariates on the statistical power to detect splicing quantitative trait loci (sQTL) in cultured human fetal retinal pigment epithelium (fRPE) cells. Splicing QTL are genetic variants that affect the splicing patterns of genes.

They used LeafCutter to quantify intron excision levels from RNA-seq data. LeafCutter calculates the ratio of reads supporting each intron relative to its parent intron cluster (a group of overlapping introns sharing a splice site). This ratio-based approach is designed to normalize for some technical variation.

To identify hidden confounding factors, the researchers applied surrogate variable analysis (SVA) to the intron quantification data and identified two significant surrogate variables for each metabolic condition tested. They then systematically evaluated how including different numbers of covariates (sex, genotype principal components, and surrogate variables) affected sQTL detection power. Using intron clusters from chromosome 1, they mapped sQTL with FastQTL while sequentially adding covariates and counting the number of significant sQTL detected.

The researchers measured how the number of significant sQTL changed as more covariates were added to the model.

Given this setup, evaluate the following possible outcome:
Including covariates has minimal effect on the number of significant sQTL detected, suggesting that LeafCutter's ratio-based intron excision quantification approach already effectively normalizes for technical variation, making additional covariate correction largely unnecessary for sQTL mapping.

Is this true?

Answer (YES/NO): NO